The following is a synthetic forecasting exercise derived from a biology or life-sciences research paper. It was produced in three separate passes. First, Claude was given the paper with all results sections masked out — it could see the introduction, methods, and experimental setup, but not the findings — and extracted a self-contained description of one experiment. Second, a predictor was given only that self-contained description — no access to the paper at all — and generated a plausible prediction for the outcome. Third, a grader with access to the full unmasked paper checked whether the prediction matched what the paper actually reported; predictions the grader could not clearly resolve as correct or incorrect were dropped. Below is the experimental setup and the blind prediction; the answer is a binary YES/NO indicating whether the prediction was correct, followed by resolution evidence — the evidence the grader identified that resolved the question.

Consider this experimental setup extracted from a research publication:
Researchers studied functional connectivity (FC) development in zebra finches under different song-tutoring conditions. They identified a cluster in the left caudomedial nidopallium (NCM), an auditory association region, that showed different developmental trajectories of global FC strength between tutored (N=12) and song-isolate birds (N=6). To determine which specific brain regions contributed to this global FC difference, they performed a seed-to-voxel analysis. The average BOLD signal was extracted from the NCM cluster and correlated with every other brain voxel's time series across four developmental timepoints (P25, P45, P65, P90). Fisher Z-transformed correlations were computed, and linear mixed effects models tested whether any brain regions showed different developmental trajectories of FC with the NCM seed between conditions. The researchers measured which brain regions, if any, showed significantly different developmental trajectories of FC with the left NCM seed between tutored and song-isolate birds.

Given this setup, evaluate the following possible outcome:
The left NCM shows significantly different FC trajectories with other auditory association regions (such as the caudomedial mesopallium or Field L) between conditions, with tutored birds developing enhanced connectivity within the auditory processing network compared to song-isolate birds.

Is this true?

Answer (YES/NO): NO